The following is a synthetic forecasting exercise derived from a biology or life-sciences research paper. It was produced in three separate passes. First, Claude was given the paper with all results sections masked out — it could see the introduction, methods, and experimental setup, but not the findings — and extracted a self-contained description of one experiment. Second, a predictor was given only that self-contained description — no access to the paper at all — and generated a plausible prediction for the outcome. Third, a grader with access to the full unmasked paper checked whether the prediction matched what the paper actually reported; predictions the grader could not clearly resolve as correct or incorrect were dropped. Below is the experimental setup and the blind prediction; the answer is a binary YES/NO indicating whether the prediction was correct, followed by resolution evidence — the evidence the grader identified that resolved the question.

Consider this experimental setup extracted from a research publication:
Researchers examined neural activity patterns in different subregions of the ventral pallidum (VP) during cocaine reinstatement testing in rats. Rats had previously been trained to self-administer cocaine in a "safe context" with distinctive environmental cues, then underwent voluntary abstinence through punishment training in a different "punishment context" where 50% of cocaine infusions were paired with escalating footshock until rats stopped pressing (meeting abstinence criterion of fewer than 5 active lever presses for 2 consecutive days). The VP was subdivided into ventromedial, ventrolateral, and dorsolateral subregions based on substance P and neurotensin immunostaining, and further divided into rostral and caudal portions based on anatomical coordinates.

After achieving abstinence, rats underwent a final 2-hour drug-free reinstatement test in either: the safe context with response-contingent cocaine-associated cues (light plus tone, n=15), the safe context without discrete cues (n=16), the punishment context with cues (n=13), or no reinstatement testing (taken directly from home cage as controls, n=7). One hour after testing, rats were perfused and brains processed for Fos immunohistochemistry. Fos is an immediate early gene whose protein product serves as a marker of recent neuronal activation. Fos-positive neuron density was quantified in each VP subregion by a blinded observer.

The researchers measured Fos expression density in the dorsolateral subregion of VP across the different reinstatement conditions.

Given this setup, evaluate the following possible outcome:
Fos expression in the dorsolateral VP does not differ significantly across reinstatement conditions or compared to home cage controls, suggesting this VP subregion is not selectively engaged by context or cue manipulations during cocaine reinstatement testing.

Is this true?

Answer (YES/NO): NO